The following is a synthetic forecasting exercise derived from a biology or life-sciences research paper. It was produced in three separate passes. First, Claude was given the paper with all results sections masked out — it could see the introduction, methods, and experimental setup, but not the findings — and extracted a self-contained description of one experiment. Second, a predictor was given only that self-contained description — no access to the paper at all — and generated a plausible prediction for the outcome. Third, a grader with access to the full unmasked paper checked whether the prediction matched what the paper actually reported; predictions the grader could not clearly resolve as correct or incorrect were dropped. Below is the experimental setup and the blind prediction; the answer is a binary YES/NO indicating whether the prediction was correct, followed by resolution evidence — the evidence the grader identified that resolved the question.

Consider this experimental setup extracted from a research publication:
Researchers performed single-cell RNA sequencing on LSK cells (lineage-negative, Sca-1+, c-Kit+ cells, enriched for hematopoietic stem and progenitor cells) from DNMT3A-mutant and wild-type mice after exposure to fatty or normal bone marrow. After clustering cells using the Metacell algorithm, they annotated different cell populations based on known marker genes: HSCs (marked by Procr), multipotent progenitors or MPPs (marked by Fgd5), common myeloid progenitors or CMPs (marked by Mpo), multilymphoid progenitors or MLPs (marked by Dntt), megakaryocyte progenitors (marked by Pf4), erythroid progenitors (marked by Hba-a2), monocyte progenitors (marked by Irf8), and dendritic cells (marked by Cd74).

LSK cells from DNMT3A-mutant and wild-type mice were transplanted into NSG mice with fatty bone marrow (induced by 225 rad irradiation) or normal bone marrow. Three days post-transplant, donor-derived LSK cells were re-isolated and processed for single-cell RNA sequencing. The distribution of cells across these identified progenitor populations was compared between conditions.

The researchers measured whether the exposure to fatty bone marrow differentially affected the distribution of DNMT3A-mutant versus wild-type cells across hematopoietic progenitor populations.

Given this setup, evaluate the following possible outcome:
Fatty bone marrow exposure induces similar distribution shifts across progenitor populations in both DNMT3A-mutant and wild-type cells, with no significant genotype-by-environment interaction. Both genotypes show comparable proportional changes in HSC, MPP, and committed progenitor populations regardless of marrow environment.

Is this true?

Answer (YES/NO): NO